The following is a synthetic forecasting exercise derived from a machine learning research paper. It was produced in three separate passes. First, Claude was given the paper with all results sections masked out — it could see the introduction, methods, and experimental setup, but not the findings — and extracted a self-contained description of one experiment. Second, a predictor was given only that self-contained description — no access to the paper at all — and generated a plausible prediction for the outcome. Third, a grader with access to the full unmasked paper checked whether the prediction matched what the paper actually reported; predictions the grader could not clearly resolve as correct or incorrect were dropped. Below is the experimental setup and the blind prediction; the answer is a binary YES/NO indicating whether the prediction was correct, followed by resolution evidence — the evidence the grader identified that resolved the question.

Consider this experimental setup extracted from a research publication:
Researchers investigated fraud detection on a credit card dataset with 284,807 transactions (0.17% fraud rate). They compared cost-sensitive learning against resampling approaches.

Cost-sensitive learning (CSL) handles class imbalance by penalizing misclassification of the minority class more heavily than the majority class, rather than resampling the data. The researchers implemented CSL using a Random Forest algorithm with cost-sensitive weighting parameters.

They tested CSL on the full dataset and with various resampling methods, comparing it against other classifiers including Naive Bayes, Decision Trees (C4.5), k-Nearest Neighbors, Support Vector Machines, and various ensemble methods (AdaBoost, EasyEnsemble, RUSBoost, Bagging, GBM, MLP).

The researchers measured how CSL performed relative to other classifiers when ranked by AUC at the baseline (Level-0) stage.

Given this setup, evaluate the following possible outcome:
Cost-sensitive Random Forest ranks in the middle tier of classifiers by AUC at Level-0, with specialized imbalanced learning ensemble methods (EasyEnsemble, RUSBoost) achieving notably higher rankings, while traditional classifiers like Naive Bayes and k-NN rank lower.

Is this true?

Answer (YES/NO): NO